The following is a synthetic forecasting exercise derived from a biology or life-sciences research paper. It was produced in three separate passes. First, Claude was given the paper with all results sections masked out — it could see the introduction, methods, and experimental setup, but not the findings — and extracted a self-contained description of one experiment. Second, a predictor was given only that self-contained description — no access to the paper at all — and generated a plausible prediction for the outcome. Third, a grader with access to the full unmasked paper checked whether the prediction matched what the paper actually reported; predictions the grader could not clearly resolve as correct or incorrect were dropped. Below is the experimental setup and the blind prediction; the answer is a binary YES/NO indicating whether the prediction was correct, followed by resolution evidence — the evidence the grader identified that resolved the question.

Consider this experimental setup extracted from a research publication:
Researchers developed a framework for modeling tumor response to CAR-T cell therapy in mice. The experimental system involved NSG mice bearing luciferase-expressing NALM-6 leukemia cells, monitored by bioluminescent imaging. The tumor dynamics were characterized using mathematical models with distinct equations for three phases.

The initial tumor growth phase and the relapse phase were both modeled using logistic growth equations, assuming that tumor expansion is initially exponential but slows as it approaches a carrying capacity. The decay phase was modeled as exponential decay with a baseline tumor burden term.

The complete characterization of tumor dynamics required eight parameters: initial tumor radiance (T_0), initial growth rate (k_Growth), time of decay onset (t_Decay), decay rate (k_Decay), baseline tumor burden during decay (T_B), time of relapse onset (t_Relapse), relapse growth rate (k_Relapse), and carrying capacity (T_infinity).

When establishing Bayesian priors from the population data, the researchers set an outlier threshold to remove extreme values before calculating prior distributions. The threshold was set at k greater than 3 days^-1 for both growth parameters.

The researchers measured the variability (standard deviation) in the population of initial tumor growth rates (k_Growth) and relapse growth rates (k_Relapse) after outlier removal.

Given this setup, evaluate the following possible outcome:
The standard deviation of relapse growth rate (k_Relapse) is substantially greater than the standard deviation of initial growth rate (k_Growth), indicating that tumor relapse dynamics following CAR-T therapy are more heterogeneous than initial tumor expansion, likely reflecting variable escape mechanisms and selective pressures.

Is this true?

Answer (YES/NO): NO